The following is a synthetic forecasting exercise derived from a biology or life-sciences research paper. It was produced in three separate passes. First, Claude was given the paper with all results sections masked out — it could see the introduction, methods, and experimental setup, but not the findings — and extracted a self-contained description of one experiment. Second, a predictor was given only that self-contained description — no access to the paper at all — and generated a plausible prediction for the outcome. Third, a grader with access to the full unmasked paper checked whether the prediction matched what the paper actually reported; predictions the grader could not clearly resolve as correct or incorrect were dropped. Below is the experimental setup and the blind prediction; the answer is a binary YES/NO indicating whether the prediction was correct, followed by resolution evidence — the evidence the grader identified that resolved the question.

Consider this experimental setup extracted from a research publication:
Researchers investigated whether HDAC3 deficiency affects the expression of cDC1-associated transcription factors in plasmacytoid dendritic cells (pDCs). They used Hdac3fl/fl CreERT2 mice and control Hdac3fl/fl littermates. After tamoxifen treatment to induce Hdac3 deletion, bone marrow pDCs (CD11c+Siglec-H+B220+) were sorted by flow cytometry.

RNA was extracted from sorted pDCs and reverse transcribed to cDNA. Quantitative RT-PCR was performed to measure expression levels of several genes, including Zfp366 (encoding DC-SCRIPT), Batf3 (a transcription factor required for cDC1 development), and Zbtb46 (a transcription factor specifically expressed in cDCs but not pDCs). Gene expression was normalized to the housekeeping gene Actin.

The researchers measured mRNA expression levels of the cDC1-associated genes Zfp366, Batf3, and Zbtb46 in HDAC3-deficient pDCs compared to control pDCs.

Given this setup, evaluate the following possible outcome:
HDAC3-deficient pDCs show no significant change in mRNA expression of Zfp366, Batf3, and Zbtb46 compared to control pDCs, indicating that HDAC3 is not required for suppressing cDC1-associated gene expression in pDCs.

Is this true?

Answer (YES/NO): NO